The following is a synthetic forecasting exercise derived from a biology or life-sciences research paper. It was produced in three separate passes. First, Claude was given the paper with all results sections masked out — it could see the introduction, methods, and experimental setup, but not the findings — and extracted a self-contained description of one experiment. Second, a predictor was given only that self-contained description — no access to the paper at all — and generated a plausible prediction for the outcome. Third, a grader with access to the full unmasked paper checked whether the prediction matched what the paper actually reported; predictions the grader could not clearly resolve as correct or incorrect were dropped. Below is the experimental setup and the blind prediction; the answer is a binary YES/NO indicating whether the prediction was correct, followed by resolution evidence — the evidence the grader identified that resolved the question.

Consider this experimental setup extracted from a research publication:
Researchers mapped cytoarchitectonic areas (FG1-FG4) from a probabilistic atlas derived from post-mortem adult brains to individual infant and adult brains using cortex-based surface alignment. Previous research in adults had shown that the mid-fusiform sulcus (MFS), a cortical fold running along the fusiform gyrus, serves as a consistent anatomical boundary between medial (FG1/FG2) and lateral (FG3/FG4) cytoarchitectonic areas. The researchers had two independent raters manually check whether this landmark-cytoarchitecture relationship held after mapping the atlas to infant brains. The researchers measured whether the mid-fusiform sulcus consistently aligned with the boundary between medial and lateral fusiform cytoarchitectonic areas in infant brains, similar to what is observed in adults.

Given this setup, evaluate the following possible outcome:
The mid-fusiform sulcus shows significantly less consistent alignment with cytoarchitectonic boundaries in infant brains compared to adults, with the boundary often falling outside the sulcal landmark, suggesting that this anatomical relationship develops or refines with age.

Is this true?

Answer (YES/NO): NO